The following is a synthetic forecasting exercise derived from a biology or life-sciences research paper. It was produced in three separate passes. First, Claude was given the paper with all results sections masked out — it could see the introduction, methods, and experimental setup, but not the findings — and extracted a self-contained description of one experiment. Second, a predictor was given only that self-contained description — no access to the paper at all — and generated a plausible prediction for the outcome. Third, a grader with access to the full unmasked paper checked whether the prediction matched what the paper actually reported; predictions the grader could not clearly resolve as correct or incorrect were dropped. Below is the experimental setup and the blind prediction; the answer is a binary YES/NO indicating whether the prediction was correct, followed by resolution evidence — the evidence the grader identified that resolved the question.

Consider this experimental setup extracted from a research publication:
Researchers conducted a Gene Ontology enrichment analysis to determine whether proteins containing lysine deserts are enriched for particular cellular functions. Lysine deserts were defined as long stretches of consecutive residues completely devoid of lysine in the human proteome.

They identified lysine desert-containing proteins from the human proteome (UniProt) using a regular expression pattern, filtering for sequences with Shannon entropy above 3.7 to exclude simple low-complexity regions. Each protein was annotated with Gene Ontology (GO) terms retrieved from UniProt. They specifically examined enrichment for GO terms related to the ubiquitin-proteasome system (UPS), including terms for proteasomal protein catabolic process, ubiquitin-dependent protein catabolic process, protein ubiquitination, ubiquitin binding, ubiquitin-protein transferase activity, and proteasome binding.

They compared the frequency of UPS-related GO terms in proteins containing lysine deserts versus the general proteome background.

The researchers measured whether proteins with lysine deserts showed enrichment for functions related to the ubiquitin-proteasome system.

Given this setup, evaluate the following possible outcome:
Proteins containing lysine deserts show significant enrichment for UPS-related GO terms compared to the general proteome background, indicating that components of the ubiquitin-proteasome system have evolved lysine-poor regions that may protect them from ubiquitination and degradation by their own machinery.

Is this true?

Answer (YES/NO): YES